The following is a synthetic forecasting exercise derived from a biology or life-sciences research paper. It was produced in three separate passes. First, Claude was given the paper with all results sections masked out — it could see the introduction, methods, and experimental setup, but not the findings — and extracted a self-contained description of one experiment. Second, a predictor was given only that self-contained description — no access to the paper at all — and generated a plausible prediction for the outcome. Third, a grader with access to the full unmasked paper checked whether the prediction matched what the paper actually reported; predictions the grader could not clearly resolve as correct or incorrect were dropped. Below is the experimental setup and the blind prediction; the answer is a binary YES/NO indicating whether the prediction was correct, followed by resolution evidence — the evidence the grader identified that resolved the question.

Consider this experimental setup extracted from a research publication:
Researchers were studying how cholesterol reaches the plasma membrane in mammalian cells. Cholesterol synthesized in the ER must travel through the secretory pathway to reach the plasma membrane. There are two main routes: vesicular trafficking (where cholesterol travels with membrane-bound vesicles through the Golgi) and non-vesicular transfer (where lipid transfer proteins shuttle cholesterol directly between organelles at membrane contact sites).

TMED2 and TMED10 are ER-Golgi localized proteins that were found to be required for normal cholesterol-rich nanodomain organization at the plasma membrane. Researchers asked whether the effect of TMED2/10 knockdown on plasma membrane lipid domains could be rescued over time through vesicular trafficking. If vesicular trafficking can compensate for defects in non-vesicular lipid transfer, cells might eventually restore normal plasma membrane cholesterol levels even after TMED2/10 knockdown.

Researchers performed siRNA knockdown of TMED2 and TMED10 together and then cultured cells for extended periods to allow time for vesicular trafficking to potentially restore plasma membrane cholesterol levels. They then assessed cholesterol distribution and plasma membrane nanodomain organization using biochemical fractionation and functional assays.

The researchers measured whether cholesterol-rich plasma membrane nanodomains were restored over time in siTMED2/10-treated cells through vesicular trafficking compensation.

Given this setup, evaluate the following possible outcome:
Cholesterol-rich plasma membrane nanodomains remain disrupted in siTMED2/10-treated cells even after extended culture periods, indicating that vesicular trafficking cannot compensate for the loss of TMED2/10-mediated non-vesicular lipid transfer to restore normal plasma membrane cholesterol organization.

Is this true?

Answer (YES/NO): YES